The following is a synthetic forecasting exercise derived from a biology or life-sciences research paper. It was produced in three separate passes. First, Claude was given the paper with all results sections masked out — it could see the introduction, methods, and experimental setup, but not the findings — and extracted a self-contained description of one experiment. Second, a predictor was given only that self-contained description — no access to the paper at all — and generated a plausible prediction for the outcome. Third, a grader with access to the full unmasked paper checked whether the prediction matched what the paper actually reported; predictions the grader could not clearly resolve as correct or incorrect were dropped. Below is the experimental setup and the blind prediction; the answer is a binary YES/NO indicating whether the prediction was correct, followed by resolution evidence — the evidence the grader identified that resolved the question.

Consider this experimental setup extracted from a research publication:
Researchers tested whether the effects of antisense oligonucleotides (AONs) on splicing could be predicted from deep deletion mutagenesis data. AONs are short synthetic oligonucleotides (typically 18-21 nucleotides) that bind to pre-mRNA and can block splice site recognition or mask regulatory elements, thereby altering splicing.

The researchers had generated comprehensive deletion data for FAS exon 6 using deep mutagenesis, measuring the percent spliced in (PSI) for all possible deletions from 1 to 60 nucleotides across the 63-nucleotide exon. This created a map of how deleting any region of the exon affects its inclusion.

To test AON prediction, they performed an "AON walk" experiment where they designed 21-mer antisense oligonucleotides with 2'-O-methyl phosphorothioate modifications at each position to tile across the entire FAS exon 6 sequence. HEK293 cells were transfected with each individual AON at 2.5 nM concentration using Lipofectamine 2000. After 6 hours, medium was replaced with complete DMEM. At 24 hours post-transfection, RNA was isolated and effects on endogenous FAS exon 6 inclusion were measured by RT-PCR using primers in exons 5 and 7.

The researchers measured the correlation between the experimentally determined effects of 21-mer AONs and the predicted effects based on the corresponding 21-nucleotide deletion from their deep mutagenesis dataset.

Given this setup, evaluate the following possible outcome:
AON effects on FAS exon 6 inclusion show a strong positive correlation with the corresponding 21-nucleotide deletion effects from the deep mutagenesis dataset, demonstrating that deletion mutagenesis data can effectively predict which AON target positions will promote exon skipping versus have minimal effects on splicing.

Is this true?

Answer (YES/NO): YES